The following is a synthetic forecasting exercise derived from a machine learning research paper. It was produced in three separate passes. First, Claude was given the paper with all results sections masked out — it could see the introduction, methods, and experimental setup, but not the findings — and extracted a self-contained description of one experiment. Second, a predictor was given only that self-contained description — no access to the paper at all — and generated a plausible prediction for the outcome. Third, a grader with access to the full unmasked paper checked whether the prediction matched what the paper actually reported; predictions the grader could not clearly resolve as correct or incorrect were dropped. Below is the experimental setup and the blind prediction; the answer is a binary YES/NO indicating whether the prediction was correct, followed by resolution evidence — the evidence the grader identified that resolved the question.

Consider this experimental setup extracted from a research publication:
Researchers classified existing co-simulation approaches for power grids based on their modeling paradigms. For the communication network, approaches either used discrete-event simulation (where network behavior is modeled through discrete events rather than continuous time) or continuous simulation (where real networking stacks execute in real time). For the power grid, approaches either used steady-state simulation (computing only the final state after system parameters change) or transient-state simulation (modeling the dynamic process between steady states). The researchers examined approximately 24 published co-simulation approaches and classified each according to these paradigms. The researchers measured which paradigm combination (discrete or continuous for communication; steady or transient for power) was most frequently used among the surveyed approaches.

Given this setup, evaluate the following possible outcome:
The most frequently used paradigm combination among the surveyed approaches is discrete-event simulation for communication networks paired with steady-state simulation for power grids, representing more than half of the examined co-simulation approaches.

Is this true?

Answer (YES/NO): NO